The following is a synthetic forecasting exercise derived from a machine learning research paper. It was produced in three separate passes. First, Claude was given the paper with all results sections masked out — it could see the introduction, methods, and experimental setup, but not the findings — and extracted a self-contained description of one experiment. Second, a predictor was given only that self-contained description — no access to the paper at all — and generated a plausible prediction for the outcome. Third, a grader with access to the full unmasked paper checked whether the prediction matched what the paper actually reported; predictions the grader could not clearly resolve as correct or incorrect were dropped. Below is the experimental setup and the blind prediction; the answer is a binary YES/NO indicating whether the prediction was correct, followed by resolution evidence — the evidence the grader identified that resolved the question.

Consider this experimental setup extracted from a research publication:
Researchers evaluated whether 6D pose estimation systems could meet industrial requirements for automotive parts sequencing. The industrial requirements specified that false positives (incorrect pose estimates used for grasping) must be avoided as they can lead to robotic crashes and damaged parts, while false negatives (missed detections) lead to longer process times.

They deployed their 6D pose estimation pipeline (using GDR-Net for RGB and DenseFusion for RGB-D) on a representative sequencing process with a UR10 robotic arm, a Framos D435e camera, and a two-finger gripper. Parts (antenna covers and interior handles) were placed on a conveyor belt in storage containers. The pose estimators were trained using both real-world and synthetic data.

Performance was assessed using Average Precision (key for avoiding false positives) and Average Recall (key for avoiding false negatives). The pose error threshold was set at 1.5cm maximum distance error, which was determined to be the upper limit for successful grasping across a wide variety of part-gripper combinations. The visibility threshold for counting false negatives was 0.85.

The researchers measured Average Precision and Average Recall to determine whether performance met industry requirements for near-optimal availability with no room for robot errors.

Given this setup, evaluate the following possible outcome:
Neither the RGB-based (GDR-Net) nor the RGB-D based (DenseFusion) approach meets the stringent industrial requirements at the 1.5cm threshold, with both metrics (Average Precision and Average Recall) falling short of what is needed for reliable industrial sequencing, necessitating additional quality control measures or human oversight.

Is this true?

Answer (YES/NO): NO